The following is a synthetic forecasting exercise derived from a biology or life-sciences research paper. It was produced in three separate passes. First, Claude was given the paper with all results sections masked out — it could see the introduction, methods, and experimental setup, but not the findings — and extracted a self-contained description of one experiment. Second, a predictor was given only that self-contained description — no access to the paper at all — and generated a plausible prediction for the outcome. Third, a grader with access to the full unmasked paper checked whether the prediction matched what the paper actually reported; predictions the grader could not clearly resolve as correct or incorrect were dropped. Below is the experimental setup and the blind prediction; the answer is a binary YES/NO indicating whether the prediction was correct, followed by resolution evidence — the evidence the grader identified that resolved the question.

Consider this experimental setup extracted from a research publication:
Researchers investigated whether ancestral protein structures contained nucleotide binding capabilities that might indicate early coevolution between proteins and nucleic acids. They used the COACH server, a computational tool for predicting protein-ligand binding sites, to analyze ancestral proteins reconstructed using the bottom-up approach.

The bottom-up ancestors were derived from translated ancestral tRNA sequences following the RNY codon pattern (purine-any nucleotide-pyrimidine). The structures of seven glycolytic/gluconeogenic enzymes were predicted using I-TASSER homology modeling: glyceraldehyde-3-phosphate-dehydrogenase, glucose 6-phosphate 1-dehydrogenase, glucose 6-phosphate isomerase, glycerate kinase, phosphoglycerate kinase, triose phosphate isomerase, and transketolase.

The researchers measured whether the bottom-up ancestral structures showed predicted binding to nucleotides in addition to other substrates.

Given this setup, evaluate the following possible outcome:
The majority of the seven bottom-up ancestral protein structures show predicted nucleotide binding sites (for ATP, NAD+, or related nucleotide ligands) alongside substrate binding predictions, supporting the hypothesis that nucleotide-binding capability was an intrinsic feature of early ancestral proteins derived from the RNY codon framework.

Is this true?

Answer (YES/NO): YES